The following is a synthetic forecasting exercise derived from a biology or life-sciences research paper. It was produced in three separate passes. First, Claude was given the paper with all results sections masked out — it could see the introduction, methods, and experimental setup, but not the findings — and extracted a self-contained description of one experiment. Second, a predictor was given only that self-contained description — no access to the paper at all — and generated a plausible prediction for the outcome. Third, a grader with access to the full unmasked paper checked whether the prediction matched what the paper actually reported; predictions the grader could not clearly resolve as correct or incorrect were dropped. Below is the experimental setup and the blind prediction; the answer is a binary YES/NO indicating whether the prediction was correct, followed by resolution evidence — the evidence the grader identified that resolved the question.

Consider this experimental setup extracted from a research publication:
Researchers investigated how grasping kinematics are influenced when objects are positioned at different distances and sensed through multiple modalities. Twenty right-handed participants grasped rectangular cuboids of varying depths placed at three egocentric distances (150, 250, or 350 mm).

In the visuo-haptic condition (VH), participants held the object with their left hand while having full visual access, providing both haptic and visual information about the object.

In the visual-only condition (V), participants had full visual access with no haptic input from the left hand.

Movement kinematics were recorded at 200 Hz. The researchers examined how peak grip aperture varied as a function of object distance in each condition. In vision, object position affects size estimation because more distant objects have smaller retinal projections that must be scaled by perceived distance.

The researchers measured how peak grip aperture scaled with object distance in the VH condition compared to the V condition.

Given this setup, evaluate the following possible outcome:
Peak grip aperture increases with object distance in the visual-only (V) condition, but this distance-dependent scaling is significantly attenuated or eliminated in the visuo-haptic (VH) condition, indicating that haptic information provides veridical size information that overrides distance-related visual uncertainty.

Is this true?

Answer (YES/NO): NO